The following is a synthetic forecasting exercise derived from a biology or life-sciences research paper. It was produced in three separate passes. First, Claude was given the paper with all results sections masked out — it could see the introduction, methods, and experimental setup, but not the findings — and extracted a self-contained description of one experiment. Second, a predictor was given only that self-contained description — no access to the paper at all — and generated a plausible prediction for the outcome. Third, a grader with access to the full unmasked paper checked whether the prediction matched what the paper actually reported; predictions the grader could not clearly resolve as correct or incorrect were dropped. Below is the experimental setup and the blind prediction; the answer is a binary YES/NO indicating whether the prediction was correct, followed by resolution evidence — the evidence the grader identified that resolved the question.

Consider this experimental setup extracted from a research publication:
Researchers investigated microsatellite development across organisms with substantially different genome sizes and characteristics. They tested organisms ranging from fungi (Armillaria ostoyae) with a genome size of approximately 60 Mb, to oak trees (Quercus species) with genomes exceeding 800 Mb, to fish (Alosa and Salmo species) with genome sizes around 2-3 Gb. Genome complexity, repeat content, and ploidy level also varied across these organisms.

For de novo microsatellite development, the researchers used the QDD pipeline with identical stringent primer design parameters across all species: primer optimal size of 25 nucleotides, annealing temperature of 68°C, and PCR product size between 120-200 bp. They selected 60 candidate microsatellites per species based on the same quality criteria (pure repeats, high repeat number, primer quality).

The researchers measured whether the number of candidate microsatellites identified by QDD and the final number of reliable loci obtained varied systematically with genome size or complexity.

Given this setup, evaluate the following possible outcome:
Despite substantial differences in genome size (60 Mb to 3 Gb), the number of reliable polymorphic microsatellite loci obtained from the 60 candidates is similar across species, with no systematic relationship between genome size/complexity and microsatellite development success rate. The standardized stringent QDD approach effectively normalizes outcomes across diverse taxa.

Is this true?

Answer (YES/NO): NO